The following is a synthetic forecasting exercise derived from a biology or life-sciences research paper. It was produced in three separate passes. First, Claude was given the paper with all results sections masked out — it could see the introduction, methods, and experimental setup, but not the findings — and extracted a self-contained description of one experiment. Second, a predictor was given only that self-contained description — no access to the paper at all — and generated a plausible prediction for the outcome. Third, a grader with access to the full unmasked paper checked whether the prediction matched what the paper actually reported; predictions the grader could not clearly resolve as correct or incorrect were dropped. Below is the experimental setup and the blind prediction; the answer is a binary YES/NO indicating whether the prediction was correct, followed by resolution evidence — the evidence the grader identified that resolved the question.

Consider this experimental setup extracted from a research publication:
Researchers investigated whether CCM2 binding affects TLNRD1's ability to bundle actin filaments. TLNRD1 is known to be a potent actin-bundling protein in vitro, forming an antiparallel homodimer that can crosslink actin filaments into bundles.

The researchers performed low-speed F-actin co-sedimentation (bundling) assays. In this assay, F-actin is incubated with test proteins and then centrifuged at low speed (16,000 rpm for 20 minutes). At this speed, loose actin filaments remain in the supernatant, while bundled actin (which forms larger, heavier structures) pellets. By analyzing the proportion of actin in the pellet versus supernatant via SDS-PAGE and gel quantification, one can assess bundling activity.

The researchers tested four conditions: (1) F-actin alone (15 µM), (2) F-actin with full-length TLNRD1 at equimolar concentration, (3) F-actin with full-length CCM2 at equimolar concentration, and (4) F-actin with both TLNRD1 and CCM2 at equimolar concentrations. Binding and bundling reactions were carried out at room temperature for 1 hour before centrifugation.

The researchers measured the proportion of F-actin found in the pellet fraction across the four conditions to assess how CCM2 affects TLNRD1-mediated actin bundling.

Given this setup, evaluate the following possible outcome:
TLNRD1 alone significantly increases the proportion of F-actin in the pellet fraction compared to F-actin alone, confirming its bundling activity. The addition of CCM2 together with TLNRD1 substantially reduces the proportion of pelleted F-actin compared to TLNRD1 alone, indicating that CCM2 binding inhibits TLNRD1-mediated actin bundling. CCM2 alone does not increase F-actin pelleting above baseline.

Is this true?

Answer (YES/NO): YES